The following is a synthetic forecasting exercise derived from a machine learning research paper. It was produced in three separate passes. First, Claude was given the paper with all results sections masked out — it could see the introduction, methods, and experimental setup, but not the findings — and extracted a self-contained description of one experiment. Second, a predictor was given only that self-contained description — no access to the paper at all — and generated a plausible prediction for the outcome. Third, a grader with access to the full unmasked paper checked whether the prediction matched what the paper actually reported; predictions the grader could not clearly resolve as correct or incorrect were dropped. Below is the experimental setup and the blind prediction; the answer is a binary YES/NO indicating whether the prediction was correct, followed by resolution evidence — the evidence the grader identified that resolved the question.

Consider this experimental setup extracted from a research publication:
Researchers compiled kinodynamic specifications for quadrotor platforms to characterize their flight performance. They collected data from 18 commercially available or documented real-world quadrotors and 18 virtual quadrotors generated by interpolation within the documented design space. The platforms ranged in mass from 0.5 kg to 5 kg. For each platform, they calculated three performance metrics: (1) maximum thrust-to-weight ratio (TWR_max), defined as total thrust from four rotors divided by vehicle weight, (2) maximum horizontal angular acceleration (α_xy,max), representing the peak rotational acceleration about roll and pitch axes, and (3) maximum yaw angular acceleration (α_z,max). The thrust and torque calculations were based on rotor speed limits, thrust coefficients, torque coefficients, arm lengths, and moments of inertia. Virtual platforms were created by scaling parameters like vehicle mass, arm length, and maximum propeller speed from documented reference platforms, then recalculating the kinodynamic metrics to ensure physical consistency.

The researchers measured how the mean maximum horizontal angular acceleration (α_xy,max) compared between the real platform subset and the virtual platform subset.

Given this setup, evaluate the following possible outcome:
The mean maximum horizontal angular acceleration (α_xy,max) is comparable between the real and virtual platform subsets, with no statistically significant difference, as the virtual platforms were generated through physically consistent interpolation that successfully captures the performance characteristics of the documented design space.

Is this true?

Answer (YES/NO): NO